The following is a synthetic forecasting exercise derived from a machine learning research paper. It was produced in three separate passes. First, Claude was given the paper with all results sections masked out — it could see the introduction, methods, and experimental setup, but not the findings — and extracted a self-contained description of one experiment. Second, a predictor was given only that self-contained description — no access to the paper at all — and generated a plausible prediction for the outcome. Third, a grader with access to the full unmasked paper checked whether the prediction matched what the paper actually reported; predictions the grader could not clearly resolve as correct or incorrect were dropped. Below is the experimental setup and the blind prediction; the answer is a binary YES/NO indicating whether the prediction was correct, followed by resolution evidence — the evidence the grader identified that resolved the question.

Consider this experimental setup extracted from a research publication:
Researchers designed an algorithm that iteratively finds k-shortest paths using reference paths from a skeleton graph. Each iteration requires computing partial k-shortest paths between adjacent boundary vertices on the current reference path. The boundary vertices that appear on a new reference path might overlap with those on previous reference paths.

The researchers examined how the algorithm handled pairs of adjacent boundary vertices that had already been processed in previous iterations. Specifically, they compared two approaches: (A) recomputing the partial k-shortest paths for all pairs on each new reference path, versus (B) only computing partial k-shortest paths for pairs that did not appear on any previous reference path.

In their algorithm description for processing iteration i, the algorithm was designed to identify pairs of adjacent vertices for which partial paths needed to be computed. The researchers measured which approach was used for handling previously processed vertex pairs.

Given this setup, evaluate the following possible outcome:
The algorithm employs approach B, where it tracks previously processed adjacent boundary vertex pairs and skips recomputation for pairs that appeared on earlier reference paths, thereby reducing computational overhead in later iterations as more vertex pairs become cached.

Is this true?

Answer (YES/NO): YES